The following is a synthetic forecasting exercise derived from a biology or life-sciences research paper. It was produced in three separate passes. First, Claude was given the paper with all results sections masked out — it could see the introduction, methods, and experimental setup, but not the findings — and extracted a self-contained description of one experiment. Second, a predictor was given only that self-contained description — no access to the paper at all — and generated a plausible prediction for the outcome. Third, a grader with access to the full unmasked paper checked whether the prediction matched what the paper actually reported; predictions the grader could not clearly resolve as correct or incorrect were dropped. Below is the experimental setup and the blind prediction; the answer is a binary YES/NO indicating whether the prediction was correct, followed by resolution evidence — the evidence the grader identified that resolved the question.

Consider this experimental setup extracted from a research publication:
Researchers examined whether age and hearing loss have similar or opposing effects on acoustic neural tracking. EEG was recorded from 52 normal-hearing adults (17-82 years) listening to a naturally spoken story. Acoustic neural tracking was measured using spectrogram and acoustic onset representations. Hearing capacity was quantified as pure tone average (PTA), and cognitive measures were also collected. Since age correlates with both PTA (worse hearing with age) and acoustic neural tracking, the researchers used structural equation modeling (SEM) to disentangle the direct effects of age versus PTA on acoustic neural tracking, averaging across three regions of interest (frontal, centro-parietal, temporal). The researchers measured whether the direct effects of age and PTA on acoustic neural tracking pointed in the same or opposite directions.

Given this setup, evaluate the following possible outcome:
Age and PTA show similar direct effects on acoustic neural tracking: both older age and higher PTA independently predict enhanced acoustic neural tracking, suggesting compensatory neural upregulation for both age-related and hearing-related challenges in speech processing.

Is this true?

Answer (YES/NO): NO